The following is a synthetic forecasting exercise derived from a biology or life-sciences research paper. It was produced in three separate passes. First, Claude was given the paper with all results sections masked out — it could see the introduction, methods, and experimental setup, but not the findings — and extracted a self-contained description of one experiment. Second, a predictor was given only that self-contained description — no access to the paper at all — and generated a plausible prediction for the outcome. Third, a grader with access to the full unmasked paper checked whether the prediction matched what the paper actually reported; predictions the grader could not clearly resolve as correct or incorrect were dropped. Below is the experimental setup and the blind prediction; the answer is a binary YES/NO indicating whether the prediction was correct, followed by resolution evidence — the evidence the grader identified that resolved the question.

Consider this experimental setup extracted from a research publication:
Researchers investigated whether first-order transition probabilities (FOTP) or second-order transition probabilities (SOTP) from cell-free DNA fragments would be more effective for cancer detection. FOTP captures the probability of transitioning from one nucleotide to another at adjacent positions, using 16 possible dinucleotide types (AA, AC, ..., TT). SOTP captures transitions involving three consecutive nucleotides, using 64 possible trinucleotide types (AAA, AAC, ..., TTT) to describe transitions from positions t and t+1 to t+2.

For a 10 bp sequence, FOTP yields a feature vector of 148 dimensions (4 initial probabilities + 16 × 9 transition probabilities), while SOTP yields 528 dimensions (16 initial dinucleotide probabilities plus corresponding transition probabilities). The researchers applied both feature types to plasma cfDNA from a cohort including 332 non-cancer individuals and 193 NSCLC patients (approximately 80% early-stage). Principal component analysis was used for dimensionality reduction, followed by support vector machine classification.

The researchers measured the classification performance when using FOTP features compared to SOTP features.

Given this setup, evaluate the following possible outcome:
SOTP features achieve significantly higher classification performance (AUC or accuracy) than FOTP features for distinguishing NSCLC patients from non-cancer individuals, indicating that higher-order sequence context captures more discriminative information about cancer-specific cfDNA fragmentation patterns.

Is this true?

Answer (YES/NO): NO